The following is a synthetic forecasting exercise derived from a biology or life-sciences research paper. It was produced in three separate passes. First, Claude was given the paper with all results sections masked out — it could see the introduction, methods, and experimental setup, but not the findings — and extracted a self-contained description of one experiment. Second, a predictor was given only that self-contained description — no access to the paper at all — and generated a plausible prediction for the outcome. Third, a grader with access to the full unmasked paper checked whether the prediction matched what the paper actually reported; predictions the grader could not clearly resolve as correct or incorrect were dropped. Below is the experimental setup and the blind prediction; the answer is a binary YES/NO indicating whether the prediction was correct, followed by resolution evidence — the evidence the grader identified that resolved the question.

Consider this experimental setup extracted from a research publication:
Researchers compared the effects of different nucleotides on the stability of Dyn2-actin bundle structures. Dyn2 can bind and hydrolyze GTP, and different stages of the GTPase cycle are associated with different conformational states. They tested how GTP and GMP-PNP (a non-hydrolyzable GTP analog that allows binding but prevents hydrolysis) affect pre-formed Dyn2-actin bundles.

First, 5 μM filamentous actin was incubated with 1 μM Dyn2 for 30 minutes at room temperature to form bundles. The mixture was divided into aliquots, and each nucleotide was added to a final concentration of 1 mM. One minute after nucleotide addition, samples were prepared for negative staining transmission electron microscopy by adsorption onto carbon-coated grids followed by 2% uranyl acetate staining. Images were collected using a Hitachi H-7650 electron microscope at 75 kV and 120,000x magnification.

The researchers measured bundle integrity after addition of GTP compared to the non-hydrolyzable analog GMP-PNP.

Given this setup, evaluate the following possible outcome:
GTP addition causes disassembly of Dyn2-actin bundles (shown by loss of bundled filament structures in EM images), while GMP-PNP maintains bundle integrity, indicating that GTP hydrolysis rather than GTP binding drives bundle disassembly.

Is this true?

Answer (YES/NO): YES